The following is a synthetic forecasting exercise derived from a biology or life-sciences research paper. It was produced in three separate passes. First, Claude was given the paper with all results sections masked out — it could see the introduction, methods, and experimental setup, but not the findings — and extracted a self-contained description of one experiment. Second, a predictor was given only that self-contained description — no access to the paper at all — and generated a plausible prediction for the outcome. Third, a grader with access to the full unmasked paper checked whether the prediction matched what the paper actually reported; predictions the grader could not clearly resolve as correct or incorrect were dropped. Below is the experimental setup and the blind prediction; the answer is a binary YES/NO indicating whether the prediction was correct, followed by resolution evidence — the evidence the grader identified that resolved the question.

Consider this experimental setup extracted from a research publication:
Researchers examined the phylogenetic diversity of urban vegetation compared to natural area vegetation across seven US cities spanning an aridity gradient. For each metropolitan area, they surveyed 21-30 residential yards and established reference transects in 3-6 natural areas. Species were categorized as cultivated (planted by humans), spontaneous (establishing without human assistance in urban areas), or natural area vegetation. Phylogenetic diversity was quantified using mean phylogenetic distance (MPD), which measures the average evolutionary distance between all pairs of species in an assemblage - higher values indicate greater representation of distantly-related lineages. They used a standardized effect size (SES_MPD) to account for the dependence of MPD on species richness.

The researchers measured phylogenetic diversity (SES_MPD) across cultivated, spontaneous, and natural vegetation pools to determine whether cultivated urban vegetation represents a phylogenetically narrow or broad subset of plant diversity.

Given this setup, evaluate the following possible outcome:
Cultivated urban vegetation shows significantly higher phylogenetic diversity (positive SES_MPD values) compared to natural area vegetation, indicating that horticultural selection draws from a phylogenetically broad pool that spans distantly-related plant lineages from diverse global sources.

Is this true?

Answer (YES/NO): NO